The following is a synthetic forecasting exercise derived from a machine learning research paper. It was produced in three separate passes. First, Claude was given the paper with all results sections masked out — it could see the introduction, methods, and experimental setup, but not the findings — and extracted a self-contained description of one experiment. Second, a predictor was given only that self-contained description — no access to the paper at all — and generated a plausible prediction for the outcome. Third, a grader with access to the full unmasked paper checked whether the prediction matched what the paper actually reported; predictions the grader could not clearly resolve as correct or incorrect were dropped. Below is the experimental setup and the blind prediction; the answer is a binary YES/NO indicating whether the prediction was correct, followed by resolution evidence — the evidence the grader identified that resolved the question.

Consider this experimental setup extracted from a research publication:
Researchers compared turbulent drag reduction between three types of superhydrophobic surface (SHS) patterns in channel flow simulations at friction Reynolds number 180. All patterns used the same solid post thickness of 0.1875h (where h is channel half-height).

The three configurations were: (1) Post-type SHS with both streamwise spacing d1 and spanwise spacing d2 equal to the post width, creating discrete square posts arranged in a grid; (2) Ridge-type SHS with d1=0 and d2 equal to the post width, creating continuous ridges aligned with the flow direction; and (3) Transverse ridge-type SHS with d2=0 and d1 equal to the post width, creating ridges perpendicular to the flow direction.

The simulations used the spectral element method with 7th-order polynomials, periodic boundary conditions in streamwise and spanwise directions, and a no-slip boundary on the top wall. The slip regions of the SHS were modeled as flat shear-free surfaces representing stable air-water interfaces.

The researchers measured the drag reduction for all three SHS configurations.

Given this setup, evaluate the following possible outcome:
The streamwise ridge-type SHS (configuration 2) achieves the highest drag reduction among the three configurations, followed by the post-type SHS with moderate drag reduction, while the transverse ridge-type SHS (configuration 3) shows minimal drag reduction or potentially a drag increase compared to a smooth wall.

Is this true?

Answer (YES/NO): NO